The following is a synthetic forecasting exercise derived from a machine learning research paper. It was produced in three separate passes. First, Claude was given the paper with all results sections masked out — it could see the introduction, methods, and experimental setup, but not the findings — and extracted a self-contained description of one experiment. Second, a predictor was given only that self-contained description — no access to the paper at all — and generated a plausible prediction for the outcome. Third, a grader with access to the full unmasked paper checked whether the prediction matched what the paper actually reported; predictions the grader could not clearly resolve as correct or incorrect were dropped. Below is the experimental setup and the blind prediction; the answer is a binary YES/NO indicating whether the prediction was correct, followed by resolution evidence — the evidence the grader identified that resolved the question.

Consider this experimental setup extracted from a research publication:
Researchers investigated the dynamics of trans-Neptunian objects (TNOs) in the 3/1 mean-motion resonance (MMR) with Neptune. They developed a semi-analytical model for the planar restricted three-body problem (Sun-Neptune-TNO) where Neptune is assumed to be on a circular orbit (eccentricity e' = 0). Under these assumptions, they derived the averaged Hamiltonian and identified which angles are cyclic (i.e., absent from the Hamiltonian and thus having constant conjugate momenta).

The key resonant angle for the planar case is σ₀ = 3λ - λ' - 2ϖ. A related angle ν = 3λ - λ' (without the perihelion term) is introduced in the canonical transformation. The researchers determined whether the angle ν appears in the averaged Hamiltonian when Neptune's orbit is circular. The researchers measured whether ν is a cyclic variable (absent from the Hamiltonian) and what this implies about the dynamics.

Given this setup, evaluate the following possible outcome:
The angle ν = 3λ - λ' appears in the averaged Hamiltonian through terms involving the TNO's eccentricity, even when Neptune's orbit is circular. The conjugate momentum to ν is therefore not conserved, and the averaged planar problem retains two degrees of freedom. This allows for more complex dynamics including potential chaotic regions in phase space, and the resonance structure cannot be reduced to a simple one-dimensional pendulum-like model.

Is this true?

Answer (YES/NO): NO